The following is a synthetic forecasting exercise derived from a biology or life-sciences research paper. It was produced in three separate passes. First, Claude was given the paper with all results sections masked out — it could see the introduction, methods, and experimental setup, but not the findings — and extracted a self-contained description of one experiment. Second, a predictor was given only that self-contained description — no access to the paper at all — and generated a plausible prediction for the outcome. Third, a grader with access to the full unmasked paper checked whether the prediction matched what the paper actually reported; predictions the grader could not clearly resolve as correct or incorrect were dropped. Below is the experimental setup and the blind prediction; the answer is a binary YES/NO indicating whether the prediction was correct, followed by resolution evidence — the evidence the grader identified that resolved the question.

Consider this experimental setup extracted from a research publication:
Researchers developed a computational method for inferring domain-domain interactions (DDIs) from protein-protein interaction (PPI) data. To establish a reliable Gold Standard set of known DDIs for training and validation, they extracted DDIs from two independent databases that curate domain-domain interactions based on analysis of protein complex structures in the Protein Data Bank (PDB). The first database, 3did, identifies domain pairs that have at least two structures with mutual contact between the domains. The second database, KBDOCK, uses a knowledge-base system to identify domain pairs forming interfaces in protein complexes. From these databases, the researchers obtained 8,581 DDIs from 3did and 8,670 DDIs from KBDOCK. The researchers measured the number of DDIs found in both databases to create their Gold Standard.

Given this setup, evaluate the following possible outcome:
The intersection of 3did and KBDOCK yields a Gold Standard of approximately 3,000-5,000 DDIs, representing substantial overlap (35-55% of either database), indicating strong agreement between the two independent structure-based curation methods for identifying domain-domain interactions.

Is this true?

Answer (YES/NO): NO